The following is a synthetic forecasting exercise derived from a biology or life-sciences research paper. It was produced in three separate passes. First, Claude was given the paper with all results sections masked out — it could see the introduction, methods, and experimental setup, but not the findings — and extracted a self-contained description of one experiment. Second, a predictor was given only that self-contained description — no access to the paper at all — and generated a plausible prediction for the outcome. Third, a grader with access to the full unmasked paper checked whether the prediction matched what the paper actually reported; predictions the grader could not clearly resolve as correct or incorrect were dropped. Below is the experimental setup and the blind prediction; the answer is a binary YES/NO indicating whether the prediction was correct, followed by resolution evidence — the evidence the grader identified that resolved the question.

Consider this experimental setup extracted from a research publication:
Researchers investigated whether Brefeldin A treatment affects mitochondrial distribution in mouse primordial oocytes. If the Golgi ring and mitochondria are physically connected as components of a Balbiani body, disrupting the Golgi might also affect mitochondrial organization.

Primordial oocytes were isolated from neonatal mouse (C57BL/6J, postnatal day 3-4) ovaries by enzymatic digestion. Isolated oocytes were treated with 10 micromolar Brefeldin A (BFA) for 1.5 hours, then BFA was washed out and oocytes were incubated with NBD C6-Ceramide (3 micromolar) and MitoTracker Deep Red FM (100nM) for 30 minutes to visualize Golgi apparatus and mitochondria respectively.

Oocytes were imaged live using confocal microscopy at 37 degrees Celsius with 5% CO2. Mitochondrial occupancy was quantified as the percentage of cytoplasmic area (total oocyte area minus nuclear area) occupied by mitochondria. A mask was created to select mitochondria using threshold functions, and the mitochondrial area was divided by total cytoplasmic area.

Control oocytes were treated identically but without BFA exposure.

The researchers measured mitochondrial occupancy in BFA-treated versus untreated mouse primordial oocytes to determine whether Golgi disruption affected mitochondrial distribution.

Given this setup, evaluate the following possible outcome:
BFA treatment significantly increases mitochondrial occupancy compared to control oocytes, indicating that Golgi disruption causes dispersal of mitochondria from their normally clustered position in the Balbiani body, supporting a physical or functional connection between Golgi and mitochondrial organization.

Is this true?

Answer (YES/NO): NO